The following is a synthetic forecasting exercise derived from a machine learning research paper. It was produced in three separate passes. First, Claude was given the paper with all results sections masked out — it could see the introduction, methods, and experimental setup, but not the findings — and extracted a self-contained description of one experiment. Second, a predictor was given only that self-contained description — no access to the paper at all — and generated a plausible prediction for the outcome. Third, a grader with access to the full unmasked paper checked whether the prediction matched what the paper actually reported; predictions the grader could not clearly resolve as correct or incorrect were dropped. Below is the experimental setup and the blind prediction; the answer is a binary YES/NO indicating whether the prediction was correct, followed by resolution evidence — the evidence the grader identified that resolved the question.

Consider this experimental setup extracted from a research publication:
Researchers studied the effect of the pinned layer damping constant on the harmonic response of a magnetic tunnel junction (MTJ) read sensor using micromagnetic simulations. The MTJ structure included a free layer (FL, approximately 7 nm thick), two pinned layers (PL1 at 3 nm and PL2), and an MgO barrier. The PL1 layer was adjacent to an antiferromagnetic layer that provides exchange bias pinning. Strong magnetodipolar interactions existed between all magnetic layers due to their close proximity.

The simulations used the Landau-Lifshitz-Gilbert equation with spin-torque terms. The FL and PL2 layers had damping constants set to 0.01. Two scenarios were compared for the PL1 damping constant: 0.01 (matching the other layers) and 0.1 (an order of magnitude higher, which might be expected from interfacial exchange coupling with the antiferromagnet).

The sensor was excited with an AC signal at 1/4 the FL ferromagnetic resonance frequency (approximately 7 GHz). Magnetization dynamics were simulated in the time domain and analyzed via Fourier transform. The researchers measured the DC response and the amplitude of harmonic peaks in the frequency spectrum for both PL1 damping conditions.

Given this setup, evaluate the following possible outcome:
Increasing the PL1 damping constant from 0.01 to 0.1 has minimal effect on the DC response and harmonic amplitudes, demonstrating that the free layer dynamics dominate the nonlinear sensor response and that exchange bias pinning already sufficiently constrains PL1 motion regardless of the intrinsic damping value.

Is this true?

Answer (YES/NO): NO